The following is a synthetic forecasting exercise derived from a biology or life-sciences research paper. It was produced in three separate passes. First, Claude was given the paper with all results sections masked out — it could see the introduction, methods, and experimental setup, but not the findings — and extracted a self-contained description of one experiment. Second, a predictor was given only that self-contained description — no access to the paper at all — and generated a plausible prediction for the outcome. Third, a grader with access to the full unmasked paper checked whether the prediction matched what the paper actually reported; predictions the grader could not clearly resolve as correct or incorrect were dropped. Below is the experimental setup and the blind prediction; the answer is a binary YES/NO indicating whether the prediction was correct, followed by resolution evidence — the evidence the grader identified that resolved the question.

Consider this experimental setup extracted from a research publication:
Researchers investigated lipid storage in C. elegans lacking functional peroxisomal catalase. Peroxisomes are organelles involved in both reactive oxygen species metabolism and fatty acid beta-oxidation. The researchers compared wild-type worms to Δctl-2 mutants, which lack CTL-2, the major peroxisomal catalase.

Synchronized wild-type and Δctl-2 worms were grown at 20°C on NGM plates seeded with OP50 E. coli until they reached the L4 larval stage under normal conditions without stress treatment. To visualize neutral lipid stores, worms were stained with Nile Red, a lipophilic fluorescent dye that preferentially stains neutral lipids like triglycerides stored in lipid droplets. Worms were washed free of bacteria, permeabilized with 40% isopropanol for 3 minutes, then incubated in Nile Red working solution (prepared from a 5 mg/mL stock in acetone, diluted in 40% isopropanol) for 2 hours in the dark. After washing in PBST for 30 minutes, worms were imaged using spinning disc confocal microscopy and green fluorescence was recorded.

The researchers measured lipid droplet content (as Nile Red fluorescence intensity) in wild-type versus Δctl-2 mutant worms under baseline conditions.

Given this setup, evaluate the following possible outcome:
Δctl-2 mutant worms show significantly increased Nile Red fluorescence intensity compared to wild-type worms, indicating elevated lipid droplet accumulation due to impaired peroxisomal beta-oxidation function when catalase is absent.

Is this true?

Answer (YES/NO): NO